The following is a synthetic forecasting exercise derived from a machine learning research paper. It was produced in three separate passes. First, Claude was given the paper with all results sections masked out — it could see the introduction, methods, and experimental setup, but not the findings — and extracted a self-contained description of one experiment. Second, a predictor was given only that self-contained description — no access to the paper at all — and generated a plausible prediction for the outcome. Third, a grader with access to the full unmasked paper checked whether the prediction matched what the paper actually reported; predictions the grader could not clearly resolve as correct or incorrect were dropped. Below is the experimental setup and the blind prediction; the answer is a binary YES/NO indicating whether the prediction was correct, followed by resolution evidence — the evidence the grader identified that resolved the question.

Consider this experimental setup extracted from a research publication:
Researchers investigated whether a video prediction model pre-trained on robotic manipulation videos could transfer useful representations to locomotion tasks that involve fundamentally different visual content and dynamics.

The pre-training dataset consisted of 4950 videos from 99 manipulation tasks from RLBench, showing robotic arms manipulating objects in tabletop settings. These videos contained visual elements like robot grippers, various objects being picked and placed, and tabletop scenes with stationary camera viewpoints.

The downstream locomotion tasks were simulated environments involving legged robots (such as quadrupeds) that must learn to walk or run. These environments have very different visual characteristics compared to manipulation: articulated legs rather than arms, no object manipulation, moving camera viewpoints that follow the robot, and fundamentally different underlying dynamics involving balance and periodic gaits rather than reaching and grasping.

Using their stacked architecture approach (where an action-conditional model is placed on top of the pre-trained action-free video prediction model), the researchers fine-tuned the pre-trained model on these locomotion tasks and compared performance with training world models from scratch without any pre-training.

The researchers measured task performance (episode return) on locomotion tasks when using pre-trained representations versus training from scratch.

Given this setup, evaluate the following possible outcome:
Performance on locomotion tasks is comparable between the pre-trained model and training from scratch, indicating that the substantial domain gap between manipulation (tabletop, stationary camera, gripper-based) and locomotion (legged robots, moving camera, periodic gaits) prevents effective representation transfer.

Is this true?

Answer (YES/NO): NO